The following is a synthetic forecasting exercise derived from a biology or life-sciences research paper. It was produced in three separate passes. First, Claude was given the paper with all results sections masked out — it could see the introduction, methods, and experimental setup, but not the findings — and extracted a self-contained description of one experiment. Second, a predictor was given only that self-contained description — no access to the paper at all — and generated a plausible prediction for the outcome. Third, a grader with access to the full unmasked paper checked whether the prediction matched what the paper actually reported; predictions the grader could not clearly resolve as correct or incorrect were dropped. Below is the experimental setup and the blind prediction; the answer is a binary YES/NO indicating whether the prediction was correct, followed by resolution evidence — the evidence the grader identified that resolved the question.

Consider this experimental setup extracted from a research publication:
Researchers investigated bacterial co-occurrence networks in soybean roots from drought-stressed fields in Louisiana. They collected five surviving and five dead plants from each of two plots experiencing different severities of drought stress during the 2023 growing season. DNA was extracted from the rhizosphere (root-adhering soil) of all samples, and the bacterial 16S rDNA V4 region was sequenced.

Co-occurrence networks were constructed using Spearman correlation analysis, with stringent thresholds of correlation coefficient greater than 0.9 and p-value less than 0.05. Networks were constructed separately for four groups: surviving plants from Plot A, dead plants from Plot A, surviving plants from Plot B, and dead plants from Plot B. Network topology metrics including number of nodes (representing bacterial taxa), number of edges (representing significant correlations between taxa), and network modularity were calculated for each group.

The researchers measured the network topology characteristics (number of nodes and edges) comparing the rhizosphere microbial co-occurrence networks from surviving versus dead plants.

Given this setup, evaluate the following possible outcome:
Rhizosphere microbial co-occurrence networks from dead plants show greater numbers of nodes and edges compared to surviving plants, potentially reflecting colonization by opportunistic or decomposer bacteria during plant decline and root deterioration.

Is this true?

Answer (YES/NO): NO